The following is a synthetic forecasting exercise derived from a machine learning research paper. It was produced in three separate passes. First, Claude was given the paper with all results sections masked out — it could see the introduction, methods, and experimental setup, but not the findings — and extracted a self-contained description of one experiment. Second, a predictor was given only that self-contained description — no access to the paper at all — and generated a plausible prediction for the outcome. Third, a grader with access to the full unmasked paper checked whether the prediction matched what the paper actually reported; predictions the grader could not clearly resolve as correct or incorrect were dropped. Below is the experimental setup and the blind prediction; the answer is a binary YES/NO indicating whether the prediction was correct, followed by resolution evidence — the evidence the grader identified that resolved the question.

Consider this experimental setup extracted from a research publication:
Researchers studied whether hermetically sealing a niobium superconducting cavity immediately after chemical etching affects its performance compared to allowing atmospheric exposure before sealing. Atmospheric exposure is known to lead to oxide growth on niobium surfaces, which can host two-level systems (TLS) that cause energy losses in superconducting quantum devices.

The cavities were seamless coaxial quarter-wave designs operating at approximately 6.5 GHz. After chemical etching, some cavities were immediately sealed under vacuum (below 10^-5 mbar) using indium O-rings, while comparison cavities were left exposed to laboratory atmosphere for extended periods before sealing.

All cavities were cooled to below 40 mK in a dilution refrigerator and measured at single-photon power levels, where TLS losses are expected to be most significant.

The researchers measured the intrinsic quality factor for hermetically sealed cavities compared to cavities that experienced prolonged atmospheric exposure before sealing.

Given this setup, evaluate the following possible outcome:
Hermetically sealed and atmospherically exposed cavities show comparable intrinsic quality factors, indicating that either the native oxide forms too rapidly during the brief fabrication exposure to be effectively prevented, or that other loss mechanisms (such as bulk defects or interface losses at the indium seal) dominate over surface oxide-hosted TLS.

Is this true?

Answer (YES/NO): NO